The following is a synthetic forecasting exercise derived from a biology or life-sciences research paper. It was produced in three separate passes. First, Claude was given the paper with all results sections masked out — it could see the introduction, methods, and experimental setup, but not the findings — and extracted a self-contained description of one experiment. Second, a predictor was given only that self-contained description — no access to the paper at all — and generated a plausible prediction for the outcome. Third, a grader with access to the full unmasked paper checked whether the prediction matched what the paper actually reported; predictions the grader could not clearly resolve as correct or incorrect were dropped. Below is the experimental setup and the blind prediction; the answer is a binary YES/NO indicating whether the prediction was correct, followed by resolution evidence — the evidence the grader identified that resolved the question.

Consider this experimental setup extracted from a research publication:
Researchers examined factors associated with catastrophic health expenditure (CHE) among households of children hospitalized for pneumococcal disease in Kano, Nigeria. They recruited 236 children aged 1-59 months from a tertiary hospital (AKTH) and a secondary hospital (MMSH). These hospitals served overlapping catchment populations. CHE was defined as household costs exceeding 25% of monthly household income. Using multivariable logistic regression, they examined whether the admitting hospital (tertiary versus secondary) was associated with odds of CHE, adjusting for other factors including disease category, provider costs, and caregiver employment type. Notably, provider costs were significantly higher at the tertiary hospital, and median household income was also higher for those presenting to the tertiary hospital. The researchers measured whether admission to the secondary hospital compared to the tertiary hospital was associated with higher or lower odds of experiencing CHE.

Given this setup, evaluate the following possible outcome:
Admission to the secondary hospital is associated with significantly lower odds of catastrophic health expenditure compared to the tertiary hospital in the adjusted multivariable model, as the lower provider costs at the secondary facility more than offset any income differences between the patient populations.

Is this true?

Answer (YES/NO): NO